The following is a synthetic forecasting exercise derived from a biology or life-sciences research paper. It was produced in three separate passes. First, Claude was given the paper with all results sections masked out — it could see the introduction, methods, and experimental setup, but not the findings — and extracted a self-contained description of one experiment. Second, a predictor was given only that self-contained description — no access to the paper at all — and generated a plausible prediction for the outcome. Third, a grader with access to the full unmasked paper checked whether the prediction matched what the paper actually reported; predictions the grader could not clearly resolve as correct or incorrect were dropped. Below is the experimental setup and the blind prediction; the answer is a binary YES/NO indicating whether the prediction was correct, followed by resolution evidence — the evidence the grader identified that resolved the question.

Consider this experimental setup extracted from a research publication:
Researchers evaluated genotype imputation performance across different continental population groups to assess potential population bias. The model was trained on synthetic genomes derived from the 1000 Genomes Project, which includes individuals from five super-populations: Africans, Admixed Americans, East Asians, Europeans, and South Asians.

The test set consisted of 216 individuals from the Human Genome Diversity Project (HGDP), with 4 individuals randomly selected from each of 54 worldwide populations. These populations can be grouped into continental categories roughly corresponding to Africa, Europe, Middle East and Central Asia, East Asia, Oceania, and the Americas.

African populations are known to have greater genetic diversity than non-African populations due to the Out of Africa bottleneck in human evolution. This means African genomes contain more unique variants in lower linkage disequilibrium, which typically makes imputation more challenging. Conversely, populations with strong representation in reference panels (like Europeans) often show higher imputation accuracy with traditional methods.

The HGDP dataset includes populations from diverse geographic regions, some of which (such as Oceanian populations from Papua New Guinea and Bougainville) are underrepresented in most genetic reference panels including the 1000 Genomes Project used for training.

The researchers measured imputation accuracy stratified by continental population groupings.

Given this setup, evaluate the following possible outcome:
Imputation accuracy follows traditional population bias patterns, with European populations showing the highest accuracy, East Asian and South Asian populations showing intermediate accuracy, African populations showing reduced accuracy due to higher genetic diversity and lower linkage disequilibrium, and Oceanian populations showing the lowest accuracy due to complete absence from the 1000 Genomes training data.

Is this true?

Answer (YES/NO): NO